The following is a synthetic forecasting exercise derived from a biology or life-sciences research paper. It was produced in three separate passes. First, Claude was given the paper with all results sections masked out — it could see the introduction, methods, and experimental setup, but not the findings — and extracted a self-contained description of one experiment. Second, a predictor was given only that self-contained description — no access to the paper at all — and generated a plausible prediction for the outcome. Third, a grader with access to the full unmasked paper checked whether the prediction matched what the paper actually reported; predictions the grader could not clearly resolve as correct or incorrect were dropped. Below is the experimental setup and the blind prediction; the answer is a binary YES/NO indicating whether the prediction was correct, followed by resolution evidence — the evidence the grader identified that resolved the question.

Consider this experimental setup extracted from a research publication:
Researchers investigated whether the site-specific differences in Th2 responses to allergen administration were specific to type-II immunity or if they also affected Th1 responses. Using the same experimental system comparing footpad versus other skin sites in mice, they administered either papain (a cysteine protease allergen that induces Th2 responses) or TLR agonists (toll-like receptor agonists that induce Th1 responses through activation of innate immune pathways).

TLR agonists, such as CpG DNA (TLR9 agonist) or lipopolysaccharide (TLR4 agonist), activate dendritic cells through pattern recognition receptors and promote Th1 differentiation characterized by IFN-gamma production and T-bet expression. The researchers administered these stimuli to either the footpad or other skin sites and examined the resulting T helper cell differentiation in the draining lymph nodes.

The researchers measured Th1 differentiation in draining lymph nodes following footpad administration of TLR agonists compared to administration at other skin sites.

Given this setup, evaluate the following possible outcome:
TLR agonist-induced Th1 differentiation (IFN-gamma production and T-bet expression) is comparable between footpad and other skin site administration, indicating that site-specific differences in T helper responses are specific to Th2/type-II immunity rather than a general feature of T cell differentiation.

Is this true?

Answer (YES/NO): YES